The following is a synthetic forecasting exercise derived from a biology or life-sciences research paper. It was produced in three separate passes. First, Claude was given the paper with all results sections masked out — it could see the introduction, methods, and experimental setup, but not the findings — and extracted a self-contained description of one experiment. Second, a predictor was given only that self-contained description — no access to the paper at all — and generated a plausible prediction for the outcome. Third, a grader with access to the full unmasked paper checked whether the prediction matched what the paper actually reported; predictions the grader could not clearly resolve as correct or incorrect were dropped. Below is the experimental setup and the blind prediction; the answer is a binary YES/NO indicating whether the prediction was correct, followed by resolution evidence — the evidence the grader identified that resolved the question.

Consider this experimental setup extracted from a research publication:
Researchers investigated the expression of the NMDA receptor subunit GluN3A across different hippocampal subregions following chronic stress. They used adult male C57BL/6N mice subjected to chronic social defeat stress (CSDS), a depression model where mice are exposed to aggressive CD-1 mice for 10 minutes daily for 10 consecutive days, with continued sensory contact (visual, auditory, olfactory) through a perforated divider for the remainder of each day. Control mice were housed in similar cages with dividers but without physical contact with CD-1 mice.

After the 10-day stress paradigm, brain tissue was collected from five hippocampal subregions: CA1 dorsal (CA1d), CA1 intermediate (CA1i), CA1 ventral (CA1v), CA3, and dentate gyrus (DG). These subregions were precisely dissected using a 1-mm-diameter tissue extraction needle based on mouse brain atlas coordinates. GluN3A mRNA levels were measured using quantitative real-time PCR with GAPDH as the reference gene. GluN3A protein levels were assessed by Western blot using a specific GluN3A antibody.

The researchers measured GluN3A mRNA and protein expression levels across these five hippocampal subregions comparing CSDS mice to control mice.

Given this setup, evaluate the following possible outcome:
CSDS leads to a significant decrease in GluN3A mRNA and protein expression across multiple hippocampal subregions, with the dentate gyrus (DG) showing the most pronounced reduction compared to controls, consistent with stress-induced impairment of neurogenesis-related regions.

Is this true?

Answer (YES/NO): NO